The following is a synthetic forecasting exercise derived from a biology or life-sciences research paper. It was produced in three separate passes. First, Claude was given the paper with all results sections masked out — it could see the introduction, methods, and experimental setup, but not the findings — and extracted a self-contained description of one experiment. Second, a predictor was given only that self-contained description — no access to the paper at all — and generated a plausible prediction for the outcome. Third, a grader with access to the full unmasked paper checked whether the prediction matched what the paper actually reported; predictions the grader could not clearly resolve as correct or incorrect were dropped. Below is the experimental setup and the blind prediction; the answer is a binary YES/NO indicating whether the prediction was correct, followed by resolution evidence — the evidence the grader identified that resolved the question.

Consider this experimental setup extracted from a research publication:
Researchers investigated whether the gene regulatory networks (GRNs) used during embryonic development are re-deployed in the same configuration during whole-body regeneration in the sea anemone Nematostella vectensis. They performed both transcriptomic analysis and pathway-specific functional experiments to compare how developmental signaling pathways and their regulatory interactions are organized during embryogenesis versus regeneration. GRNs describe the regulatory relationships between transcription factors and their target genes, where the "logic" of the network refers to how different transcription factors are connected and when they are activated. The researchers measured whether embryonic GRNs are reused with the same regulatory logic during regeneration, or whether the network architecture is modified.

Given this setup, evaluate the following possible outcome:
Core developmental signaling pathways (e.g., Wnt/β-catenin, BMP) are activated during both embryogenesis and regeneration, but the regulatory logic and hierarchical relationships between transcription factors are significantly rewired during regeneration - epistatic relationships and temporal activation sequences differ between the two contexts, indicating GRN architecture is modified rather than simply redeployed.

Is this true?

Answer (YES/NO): YES